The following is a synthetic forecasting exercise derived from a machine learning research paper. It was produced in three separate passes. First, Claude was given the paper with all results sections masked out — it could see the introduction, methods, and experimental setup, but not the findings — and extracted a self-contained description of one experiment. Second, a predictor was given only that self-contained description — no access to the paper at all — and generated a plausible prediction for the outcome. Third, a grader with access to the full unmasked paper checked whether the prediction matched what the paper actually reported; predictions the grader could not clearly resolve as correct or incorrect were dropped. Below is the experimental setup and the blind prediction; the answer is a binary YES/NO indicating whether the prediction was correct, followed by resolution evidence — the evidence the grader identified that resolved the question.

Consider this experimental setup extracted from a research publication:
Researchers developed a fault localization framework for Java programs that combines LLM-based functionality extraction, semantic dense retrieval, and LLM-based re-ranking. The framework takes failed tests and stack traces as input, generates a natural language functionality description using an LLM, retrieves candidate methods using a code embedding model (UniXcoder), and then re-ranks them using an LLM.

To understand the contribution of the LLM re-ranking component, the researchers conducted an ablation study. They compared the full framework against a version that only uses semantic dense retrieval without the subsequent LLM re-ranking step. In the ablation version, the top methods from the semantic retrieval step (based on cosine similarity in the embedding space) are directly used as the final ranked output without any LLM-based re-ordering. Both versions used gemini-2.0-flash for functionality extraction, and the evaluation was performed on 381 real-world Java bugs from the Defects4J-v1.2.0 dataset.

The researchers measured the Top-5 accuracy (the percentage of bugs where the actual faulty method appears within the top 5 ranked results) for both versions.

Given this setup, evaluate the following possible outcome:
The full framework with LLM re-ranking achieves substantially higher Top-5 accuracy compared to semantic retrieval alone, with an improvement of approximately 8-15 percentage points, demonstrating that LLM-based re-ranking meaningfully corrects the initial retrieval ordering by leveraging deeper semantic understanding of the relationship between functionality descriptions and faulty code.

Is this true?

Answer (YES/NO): NO